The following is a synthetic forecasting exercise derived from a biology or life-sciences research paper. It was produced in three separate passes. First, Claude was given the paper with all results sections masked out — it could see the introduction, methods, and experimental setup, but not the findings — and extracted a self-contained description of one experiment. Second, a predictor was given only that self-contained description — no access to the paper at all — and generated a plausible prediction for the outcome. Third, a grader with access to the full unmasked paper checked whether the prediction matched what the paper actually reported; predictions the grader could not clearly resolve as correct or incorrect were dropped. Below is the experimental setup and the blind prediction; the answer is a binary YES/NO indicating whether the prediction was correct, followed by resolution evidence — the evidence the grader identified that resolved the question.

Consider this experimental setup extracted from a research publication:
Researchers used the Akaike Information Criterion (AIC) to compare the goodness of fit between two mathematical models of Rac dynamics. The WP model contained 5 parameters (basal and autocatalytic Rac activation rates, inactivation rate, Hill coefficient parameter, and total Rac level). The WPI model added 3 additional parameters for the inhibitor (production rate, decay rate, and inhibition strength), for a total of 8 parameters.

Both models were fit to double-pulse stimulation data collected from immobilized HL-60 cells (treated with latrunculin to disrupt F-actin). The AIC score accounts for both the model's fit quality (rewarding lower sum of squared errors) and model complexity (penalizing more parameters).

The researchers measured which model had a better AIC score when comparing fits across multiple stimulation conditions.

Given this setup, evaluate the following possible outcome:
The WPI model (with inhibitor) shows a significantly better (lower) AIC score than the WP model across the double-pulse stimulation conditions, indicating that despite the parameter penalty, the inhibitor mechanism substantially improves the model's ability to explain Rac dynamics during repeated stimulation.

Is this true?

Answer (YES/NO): YES